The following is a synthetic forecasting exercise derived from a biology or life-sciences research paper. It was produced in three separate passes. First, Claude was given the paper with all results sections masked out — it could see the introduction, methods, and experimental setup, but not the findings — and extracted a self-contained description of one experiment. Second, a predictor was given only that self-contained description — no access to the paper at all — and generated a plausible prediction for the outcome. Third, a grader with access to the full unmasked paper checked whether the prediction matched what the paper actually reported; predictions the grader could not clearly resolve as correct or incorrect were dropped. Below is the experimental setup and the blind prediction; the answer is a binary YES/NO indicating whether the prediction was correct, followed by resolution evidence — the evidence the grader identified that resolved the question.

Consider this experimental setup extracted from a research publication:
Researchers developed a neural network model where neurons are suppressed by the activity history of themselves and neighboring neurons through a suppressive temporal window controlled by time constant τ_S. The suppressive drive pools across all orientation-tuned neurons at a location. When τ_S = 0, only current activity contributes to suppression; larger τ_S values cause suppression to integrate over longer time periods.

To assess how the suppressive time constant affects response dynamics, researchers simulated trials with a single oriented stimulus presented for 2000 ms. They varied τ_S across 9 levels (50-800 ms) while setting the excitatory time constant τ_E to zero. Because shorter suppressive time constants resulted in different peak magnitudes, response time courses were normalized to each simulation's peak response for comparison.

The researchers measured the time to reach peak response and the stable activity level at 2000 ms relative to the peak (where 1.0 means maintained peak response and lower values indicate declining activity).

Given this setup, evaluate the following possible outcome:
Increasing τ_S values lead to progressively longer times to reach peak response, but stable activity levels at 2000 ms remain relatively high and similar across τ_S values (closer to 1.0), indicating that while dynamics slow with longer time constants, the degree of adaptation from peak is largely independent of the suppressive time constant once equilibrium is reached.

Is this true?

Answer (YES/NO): NO